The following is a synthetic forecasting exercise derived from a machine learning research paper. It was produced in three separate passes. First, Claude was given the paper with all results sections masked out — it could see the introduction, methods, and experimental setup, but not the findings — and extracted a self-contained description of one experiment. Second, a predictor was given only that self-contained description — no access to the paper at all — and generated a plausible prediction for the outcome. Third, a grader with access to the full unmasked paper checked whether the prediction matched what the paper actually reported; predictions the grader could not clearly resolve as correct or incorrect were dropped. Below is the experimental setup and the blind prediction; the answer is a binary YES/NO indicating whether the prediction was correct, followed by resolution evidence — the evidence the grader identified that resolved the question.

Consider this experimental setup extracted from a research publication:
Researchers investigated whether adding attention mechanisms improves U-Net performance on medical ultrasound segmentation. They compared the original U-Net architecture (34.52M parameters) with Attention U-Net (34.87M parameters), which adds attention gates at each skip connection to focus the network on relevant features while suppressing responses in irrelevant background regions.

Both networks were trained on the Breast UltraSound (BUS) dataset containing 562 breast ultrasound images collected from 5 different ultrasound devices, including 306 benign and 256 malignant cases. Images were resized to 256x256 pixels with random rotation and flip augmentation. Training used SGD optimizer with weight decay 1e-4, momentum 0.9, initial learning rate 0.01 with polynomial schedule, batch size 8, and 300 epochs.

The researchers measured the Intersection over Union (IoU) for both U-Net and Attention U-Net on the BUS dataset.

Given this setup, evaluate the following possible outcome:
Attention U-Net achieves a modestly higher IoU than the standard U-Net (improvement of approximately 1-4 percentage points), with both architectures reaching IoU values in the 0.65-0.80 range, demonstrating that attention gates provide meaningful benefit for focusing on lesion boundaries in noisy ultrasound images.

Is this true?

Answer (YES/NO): NO